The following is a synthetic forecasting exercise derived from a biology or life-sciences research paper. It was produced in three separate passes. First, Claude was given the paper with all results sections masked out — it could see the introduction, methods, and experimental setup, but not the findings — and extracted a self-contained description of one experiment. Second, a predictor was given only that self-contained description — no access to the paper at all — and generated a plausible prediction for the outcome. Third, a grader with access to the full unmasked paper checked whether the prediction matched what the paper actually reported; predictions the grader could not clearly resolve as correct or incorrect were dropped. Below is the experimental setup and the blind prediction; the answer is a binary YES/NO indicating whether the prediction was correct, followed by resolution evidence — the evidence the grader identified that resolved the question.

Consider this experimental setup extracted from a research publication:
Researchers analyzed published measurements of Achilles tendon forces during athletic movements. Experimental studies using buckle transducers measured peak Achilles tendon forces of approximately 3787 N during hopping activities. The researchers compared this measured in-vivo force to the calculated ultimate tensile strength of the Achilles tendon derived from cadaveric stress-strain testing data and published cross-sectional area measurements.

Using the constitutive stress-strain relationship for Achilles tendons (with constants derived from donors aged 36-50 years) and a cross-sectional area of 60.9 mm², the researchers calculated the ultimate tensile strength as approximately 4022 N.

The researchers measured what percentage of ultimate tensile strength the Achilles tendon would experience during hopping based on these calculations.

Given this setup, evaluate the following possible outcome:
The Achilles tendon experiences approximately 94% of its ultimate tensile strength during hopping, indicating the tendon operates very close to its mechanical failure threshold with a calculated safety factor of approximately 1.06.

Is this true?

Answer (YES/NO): YES